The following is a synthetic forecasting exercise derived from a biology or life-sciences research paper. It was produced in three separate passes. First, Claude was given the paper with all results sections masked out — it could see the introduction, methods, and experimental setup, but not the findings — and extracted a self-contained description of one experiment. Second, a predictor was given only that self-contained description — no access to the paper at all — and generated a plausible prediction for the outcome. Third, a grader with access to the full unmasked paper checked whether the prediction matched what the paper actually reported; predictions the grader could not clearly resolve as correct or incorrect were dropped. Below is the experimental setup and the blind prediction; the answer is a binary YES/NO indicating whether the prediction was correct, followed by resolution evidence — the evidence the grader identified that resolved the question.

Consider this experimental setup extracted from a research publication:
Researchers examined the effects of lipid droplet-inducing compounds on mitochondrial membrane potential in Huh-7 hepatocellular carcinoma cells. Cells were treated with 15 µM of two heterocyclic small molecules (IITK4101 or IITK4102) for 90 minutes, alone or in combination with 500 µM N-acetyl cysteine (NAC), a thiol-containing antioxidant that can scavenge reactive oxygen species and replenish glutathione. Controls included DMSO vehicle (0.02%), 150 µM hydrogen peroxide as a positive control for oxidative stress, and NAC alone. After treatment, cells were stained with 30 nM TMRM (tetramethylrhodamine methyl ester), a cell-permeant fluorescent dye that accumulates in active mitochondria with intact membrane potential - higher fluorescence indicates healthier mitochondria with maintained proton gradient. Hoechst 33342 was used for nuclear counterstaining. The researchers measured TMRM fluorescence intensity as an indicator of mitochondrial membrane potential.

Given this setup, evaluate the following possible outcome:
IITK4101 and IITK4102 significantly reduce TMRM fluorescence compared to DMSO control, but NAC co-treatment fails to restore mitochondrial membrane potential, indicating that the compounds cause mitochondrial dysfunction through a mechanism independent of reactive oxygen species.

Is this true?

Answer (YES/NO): NO